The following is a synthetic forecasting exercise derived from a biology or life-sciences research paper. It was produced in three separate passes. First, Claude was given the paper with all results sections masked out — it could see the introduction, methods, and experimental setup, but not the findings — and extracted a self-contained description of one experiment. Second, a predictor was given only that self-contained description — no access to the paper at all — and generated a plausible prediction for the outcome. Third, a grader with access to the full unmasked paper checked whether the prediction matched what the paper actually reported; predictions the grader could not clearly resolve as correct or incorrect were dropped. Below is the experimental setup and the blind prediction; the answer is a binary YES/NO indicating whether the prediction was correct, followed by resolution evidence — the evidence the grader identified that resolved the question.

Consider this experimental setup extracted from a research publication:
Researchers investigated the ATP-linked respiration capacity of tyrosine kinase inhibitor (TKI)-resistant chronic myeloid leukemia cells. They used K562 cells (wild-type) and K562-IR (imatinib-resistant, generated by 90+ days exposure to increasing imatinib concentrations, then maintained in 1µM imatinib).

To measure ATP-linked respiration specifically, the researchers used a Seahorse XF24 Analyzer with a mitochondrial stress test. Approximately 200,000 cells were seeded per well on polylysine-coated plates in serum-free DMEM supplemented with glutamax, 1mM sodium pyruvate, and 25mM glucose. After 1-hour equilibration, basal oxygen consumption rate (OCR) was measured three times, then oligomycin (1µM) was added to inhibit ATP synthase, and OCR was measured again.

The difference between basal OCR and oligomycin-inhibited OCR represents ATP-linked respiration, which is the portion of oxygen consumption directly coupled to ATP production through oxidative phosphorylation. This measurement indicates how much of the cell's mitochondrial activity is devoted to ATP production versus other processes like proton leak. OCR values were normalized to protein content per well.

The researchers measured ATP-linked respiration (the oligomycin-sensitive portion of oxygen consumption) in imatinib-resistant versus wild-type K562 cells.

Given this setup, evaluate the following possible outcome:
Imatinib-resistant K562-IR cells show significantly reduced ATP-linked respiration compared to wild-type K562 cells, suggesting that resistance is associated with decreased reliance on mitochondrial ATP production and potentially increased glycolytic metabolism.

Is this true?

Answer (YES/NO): YES